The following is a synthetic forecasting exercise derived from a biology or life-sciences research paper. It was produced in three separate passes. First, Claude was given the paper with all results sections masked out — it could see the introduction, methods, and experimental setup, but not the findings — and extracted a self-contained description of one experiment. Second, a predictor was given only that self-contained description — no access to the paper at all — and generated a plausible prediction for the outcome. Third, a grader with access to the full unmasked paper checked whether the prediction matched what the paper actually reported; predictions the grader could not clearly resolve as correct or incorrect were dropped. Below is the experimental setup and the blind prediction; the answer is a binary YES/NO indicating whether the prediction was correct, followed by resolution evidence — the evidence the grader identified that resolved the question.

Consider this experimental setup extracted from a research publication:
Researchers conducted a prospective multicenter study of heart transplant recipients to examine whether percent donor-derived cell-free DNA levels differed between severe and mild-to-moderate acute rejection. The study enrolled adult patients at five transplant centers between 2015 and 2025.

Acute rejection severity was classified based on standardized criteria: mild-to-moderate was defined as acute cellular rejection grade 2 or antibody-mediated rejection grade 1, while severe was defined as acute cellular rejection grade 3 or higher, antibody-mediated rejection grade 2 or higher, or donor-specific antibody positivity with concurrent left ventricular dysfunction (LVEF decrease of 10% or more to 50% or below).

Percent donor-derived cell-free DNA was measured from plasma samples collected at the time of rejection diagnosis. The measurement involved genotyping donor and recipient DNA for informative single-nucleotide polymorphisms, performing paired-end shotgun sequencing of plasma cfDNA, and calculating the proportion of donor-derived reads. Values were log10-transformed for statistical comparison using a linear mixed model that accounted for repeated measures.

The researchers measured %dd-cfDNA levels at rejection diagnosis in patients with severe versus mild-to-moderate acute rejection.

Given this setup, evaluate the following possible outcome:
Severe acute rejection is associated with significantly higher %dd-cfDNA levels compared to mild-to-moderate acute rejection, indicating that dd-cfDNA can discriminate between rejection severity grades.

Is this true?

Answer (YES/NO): YES